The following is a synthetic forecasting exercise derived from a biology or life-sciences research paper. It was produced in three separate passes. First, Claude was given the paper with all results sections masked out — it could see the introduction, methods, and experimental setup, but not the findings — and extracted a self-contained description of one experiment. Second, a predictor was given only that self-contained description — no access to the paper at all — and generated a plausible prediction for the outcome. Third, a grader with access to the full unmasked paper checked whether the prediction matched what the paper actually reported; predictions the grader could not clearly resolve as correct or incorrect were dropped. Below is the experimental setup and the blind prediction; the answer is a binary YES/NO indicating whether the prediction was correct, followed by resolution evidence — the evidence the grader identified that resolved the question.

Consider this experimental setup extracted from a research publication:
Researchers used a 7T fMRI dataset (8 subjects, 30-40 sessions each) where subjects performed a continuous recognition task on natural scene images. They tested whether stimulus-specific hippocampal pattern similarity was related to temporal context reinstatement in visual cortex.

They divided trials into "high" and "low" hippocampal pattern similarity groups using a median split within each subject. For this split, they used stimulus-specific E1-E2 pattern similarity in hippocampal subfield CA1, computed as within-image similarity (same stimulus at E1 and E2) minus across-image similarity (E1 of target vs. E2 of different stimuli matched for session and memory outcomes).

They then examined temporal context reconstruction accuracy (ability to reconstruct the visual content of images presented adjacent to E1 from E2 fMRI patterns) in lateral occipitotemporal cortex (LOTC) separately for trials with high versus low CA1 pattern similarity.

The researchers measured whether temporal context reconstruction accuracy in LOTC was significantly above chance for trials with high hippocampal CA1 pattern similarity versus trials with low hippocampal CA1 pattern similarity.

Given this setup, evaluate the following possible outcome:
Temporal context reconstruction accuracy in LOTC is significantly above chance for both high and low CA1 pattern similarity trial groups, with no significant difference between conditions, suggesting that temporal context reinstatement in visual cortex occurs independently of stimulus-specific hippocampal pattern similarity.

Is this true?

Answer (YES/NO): NO